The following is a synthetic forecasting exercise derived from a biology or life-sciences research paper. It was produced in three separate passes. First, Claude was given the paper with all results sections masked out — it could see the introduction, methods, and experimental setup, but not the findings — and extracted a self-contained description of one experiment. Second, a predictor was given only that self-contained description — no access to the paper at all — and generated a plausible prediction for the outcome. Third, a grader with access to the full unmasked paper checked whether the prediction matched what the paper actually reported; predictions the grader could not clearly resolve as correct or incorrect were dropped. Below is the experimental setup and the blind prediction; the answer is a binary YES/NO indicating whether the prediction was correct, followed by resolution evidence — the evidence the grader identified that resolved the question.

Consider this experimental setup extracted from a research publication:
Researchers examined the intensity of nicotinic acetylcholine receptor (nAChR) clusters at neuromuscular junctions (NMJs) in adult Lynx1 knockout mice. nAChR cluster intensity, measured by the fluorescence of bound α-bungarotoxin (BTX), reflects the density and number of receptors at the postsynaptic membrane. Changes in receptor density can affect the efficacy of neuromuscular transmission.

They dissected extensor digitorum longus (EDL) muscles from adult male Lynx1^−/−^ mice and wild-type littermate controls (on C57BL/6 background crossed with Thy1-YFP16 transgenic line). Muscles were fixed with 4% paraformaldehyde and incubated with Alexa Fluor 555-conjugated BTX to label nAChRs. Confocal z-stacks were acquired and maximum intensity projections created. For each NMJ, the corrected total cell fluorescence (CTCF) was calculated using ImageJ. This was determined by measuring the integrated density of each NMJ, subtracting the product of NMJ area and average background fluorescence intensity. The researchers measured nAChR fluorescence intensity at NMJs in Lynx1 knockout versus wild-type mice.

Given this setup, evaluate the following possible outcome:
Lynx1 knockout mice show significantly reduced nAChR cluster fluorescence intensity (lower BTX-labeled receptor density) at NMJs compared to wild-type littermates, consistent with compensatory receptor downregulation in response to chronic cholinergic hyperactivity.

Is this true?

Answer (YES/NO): NO